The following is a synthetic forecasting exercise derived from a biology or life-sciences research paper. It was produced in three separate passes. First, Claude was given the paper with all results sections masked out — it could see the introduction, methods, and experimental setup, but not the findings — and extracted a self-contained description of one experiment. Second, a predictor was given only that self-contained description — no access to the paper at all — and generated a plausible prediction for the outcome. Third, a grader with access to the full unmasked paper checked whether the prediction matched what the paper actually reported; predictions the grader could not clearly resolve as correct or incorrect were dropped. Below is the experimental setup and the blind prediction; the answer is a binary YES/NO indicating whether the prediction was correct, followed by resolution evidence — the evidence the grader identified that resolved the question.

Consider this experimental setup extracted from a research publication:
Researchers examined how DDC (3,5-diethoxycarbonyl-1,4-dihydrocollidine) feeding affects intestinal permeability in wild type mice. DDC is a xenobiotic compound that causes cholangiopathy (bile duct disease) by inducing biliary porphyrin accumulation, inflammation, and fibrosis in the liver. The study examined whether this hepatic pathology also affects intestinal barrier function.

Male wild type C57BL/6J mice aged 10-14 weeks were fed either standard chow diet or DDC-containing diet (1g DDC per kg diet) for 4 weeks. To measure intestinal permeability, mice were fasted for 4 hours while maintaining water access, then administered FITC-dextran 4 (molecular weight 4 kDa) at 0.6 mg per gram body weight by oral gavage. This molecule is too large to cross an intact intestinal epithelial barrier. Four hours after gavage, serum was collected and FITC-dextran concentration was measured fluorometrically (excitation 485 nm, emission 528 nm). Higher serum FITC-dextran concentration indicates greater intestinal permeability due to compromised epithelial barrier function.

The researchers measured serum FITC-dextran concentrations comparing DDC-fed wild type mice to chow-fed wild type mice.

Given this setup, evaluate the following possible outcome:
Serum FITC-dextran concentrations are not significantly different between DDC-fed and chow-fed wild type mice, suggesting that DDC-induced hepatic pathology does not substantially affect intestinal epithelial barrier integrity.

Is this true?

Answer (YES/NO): NO